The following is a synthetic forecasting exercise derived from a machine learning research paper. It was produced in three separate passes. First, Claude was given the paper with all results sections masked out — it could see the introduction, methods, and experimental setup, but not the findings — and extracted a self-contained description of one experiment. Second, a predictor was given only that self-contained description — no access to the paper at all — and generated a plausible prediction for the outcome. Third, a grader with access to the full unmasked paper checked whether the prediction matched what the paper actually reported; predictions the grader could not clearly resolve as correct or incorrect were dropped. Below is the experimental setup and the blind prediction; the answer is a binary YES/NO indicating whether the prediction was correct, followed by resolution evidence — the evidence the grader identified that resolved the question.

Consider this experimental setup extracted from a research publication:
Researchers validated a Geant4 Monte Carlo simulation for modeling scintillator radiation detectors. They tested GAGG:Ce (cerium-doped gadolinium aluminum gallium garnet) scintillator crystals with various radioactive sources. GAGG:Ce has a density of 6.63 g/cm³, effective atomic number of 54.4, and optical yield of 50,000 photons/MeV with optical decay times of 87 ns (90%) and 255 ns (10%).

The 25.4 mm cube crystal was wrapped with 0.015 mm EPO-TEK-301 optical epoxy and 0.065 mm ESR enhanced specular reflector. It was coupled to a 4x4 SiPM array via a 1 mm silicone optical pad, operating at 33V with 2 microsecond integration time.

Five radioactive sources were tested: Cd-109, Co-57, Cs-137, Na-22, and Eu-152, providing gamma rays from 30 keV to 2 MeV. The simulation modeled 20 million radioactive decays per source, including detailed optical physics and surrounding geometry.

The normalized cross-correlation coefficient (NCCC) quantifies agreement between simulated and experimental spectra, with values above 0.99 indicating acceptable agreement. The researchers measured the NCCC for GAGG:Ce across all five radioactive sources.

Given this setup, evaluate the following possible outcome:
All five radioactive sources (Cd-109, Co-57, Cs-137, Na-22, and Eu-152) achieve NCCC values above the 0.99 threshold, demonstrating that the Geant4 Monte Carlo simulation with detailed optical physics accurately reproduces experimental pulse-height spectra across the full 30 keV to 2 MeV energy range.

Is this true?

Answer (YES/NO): NO